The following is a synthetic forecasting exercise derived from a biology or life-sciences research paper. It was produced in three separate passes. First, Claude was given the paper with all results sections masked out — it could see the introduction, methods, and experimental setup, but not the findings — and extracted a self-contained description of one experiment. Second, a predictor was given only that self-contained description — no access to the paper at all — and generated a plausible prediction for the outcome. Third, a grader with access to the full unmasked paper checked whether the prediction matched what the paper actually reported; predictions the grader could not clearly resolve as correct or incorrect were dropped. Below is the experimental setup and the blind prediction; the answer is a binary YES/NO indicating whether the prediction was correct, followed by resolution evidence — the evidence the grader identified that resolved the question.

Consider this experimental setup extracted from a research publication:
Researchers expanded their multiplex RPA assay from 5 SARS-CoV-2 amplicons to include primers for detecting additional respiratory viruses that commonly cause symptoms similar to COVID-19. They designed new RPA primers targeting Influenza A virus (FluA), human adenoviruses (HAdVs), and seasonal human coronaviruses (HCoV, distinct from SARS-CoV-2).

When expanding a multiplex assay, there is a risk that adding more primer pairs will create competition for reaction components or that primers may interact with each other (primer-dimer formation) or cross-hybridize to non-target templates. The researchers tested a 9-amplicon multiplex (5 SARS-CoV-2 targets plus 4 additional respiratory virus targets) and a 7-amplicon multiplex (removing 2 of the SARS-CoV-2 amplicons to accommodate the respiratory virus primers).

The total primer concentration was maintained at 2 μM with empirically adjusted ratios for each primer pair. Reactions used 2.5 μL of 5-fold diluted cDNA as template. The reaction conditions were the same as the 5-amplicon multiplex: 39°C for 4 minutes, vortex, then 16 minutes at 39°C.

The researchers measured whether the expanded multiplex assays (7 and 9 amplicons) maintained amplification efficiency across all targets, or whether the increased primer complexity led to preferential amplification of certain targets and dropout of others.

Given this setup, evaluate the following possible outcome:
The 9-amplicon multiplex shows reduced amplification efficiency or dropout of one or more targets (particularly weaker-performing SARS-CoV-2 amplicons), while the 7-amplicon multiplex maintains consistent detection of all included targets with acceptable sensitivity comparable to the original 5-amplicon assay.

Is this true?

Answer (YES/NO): YES